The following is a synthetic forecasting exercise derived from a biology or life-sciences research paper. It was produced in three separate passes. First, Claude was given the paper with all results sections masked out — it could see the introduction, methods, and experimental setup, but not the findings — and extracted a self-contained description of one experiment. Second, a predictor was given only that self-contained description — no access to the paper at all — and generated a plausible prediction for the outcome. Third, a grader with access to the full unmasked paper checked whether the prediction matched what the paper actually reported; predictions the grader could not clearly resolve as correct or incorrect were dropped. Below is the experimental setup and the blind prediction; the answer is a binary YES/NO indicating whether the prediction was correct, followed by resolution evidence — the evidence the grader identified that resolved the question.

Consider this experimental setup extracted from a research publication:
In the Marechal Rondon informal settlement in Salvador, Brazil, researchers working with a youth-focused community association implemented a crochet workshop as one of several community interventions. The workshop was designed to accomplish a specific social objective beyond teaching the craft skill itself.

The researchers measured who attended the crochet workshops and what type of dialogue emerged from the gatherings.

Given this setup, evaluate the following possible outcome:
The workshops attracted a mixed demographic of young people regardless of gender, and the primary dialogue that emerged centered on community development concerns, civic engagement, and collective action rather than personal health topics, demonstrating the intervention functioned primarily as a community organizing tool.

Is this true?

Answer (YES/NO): NO